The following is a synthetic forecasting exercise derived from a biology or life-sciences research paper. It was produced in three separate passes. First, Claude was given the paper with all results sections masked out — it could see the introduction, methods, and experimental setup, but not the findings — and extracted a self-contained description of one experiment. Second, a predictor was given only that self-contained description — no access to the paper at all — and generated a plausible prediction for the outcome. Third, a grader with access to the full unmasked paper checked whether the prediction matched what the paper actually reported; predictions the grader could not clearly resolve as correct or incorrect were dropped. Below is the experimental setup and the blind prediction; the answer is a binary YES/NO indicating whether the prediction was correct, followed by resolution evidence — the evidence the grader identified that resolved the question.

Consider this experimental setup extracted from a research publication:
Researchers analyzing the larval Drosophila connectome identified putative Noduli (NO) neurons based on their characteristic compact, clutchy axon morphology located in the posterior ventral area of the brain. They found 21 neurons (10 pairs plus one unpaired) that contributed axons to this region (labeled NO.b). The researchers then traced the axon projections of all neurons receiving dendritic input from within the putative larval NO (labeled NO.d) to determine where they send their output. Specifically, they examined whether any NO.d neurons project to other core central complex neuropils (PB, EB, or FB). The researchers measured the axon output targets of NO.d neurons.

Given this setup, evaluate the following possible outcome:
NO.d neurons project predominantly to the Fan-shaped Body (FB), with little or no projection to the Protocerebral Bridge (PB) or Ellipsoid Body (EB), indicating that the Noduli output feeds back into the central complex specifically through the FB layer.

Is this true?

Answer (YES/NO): NO